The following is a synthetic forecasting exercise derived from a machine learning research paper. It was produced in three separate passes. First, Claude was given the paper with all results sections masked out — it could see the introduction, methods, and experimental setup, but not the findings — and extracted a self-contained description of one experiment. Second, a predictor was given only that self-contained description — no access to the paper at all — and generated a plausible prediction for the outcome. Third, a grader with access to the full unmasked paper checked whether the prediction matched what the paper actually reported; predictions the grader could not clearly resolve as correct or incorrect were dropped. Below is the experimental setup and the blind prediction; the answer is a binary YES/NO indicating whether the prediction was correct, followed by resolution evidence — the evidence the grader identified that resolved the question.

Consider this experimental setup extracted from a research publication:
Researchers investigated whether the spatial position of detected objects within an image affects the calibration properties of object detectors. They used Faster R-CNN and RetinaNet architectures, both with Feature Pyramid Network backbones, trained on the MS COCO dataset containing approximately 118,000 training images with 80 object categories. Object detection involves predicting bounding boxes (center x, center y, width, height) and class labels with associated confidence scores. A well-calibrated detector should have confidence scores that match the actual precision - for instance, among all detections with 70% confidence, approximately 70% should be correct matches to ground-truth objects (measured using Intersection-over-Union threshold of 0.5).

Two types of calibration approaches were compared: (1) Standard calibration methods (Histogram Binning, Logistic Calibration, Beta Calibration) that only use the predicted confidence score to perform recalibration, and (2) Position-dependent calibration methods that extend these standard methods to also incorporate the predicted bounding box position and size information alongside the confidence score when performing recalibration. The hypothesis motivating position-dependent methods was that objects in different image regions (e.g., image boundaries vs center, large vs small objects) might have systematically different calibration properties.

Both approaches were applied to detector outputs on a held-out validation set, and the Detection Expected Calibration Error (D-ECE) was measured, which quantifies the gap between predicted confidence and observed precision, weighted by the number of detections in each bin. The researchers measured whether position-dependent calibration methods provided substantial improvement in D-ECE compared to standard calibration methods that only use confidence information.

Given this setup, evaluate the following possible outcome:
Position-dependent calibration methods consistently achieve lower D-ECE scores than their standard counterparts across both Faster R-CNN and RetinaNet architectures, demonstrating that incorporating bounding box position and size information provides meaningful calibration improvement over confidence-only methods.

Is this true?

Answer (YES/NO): NO